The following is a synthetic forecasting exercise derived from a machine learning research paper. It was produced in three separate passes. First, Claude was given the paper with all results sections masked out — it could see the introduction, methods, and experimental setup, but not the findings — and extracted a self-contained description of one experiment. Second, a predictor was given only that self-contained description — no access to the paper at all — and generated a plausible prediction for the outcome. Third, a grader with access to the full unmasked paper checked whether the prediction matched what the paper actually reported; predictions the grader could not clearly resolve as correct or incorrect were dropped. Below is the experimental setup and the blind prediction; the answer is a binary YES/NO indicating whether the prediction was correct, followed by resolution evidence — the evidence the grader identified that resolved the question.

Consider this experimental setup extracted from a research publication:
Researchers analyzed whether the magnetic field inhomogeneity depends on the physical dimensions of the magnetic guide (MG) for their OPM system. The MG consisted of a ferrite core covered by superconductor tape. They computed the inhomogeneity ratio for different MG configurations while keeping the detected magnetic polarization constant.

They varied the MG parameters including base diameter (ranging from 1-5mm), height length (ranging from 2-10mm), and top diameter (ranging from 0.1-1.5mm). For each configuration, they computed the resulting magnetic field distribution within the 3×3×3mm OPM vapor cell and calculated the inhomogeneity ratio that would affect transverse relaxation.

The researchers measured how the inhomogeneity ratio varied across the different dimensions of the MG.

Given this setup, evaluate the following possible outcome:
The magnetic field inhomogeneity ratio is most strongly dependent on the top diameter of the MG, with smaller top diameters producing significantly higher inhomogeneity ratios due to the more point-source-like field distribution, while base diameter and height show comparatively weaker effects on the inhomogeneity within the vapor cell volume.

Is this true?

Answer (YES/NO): NO